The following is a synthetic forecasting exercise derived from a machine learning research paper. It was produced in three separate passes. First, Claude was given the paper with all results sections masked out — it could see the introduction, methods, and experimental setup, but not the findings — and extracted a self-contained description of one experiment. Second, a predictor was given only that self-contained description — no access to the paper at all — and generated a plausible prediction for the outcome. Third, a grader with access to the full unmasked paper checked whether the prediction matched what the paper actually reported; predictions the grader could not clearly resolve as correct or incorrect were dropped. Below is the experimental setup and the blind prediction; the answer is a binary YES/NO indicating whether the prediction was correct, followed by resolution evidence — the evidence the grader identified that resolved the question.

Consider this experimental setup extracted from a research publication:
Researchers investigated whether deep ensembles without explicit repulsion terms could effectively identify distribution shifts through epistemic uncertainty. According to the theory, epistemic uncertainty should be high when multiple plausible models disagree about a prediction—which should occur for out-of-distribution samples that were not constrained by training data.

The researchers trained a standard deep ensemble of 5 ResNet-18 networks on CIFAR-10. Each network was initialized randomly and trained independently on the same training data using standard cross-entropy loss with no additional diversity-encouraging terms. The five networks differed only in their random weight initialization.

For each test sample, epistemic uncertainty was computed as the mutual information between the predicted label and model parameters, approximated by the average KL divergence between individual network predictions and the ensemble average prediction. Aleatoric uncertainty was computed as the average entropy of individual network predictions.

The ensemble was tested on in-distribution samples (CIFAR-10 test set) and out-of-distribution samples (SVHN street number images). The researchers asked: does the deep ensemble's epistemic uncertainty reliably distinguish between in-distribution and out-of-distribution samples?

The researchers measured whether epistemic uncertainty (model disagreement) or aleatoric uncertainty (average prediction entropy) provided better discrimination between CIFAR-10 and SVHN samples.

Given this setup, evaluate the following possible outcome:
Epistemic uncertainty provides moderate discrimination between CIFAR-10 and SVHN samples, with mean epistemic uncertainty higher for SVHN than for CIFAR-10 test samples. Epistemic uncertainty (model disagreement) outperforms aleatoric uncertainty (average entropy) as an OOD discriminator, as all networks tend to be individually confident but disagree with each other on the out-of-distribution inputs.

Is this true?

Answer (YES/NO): NO